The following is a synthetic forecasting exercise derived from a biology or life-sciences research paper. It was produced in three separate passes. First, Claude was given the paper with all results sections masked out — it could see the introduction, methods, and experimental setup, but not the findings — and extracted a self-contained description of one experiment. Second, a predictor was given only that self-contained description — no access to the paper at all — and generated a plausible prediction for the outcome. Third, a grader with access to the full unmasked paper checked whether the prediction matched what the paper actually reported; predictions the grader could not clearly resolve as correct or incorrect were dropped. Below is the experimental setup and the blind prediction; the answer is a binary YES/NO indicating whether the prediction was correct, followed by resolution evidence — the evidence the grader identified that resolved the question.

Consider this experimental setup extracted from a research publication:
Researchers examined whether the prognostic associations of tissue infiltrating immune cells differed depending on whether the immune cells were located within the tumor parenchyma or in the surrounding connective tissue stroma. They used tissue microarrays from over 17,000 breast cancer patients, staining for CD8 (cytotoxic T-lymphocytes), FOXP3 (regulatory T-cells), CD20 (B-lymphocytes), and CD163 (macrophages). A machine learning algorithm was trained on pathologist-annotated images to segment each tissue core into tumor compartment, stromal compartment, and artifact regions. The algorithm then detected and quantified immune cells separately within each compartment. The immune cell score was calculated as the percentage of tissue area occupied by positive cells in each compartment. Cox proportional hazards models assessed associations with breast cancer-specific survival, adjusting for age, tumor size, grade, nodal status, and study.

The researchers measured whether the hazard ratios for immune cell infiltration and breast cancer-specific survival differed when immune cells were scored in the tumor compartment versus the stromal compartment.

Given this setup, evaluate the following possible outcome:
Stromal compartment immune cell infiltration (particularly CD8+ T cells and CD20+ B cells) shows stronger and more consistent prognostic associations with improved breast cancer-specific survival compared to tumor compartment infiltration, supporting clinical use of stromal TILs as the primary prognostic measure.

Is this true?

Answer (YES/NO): NO